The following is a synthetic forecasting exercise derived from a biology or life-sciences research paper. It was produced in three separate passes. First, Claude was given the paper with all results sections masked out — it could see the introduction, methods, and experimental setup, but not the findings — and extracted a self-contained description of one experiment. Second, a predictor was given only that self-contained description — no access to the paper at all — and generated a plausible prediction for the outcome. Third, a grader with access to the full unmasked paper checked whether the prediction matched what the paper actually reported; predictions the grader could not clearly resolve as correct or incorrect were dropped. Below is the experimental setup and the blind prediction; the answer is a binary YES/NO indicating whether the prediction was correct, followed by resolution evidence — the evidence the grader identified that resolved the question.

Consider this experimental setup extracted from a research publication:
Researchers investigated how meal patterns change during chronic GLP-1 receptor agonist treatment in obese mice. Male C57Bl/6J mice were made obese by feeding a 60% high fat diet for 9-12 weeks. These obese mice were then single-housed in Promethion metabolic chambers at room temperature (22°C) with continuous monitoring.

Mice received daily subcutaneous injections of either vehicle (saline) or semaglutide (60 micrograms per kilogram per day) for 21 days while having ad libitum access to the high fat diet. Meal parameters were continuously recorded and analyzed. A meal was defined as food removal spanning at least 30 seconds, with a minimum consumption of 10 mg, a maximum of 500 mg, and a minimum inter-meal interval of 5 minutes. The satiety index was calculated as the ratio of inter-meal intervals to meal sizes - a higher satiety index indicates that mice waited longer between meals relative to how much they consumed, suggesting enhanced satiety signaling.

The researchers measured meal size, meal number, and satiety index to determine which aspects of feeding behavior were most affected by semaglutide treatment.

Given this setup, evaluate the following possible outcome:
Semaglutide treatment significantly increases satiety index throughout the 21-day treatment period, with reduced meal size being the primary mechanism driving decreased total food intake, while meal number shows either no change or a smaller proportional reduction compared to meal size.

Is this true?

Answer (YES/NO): NO